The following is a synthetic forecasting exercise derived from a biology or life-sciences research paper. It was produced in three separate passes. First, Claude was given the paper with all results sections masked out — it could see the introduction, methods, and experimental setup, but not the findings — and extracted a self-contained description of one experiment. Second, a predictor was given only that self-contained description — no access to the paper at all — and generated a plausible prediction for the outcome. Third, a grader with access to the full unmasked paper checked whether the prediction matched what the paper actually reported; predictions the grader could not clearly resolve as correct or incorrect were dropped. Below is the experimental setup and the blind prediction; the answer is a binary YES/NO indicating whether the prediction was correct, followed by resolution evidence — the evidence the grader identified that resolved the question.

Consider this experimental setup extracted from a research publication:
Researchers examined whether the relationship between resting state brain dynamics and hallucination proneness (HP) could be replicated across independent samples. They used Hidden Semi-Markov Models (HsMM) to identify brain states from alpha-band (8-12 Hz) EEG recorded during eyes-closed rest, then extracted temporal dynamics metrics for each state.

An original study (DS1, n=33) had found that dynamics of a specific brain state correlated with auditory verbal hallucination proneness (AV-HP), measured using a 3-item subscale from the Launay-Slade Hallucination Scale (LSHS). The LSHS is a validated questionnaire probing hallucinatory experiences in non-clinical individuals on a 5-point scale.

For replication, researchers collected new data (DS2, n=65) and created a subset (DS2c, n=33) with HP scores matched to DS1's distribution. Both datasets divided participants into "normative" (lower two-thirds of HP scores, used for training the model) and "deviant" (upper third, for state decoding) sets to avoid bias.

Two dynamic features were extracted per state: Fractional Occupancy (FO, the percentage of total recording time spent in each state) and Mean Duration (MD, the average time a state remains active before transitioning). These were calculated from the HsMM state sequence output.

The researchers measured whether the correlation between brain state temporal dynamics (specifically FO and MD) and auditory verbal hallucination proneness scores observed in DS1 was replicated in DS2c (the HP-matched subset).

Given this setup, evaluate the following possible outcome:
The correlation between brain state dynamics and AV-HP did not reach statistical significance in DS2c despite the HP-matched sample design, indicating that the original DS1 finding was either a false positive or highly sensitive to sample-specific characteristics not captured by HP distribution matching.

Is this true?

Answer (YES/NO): NO